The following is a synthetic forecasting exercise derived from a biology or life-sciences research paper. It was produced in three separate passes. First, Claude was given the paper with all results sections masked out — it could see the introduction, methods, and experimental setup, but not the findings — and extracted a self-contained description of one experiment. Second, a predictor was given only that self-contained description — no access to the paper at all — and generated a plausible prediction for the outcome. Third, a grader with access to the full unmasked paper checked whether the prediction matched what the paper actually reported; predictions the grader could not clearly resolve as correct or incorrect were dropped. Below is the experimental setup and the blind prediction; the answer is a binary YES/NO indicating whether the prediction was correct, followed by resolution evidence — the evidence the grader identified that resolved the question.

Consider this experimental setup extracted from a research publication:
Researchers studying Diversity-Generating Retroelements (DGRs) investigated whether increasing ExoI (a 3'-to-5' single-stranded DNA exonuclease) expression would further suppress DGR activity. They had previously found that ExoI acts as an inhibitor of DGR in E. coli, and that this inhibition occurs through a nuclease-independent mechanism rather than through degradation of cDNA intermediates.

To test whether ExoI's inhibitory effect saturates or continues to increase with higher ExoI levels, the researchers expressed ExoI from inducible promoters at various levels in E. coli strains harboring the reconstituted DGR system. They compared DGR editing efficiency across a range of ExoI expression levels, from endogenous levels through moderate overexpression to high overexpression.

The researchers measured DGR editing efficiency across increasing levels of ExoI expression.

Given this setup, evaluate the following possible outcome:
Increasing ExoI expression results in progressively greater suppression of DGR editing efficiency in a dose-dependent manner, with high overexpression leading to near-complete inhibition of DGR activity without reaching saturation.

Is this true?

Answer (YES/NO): NO